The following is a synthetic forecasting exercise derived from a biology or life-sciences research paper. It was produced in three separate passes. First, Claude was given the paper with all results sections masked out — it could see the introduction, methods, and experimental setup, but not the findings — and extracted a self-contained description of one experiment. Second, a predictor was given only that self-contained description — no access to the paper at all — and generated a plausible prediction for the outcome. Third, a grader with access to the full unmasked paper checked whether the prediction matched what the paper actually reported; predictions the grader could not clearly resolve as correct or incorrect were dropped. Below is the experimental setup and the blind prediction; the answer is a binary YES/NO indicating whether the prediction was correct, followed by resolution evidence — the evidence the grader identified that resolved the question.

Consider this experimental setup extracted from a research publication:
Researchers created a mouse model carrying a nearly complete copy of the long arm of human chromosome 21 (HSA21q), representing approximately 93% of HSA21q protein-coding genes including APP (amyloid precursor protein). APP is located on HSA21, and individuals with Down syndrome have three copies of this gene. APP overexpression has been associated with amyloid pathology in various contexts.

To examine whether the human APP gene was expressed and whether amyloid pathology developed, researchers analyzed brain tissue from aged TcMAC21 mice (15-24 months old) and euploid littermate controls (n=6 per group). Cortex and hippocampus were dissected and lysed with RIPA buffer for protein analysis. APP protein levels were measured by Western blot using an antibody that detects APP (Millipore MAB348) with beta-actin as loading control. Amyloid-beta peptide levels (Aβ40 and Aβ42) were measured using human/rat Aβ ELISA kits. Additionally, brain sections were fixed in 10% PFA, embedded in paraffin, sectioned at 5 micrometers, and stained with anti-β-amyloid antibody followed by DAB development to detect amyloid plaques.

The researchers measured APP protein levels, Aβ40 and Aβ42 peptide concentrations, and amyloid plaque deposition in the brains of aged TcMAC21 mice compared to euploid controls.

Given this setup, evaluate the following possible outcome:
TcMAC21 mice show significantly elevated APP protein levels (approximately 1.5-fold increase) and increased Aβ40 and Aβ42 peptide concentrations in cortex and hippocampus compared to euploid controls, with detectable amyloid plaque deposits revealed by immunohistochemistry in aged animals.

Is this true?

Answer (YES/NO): NO